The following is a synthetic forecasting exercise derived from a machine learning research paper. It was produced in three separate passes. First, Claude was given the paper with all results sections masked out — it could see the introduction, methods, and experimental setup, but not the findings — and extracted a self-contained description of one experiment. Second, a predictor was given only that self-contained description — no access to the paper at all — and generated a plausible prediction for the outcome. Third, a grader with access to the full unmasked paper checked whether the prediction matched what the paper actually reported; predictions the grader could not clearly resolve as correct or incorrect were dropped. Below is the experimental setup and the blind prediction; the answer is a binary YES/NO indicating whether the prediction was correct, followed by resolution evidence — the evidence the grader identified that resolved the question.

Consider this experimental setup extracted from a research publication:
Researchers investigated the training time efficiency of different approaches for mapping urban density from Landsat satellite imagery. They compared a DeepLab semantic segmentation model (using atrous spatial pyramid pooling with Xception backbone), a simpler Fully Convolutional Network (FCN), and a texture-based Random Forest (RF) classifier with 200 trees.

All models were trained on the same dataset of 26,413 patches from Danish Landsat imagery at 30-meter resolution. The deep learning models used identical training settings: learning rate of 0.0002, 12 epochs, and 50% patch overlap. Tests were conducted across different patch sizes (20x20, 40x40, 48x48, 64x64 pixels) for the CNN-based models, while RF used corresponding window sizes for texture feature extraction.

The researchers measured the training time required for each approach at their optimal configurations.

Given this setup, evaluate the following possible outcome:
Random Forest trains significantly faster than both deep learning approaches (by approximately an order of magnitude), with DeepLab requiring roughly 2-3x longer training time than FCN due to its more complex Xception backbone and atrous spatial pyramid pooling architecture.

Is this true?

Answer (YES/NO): NO